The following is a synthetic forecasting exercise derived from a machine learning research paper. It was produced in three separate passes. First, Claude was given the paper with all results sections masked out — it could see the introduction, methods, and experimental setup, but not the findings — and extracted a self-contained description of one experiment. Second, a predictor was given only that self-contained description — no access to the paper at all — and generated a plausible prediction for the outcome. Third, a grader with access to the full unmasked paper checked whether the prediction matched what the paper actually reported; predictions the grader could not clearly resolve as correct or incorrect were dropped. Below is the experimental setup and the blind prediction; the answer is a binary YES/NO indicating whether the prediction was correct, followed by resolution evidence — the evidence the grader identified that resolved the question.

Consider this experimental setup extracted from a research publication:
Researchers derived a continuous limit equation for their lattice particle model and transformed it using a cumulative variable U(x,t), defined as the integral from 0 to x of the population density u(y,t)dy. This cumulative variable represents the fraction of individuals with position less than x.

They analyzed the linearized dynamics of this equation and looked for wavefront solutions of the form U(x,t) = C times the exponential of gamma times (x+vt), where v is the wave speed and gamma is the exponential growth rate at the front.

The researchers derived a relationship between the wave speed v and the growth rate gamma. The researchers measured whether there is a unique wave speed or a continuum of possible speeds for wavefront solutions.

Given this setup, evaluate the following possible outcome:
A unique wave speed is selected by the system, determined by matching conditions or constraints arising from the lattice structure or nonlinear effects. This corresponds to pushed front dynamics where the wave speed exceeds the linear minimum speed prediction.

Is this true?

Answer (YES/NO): NO